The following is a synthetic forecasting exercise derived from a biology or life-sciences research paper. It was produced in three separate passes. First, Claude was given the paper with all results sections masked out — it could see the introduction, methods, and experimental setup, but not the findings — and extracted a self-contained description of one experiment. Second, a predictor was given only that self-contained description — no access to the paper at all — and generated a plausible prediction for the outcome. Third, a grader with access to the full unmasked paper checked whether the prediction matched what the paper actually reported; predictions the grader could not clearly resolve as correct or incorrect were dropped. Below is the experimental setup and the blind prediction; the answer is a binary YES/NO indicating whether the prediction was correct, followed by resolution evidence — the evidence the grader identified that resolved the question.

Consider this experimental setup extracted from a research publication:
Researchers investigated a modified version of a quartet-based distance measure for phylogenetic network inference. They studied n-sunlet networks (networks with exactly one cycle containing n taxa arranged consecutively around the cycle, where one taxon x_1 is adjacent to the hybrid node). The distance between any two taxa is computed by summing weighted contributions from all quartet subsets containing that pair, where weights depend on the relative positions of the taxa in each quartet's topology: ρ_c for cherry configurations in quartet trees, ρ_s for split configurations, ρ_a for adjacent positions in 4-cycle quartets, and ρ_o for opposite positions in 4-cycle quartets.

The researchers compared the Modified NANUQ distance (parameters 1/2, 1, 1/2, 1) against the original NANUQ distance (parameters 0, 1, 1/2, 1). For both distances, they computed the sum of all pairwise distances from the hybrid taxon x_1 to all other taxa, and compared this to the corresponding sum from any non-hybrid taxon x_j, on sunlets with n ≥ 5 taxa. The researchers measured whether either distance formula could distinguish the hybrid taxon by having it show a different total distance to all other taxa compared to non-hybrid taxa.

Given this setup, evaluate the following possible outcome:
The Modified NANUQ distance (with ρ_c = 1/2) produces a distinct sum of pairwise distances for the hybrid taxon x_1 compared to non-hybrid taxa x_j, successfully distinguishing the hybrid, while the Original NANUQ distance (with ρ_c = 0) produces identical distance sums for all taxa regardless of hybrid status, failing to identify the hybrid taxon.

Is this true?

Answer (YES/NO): YES